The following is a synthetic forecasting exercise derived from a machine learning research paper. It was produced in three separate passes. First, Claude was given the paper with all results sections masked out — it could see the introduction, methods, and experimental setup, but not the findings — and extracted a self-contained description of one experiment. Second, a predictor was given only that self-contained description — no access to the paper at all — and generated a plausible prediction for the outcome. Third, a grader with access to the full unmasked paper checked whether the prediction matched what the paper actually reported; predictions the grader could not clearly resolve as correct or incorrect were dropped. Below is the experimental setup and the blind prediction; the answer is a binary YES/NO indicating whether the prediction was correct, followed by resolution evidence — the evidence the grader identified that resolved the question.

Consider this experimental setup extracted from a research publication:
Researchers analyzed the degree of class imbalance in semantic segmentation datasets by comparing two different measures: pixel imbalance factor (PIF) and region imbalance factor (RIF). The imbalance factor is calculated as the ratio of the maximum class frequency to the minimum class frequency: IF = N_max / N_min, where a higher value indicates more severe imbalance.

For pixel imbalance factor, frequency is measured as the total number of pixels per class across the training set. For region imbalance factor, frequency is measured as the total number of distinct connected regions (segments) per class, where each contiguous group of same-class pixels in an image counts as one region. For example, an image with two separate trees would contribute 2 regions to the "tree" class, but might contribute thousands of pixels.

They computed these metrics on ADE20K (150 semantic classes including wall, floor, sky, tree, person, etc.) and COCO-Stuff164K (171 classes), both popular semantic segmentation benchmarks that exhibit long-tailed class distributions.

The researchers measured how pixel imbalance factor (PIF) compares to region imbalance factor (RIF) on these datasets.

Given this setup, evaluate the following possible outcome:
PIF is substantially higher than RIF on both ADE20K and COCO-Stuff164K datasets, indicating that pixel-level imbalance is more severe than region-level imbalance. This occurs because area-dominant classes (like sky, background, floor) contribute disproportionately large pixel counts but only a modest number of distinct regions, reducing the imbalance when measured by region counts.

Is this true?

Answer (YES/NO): YES